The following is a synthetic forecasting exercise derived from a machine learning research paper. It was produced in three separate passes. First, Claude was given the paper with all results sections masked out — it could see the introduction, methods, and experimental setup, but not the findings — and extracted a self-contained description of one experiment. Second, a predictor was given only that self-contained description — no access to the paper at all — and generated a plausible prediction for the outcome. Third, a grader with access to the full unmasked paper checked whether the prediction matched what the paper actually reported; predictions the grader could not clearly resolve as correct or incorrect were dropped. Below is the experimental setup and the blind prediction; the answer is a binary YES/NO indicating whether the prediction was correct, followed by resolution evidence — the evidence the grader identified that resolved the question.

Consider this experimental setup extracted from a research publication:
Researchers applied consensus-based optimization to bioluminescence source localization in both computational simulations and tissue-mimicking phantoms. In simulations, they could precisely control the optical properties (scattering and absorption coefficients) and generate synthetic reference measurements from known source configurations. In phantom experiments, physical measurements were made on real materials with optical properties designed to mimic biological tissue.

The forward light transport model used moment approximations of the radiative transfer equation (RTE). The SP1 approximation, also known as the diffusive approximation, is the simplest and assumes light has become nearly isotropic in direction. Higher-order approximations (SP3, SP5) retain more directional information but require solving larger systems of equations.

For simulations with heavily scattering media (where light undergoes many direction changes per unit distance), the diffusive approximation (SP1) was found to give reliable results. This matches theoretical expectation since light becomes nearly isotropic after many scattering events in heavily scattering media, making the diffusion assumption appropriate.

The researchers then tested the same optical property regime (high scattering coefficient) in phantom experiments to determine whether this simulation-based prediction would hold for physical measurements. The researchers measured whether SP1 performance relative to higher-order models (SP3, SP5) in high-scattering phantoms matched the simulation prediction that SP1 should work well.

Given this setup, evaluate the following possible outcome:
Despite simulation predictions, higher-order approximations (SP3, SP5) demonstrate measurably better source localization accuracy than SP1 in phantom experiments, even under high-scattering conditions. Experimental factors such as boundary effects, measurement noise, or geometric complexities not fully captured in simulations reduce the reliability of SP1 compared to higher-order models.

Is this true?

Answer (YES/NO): YES